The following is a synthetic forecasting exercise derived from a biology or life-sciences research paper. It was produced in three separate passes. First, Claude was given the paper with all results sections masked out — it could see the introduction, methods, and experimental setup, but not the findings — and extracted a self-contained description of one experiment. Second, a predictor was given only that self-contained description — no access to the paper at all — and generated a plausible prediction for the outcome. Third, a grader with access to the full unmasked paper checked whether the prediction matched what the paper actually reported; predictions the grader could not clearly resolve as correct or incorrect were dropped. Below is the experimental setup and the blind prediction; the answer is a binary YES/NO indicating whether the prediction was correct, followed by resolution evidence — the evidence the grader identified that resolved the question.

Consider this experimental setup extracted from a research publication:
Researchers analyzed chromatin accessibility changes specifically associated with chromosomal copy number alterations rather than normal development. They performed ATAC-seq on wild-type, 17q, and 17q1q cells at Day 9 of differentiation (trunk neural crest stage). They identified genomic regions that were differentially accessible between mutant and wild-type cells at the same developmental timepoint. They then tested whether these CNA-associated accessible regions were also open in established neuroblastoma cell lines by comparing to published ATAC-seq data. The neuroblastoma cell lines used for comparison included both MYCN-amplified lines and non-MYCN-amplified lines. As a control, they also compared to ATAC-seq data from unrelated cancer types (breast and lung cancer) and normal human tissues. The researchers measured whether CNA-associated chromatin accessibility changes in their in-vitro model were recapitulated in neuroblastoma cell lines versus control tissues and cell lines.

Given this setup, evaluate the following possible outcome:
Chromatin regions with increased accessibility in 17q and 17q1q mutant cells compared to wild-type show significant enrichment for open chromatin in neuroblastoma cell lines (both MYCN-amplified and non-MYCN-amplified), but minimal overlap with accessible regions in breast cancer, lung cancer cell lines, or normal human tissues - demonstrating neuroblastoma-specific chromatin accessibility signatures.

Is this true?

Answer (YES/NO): NO